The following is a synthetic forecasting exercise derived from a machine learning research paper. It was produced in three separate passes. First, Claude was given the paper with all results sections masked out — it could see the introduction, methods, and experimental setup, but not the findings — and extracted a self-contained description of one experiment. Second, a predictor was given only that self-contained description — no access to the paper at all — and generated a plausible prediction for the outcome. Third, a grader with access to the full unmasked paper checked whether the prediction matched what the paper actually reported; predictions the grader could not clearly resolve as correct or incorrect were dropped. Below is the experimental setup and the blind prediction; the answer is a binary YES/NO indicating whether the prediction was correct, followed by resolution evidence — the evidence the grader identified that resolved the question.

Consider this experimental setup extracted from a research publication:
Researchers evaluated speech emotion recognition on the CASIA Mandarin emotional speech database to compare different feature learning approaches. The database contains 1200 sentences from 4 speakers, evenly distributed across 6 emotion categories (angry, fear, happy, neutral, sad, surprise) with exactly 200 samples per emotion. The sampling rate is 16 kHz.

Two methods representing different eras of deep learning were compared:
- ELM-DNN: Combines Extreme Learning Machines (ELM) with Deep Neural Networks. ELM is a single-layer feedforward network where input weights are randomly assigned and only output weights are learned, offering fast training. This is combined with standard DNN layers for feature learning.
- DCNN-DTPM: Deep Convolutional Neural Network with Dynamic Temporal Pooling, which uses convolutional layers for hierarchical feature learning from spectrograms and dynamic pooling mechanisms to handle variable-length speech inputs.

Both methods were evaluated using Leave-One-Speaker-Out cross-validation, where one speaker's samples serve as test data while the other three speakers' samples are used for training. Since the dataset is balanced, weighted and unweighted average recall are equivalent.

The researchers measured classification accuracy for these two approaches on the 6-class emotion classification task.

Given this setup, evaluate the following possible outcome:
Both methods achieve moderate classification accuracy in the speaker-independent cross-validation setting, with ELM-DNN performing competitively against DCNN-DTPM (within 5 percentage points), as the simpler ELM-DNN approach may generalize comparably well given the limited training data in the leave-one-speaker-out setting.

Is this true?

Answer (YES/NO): YES